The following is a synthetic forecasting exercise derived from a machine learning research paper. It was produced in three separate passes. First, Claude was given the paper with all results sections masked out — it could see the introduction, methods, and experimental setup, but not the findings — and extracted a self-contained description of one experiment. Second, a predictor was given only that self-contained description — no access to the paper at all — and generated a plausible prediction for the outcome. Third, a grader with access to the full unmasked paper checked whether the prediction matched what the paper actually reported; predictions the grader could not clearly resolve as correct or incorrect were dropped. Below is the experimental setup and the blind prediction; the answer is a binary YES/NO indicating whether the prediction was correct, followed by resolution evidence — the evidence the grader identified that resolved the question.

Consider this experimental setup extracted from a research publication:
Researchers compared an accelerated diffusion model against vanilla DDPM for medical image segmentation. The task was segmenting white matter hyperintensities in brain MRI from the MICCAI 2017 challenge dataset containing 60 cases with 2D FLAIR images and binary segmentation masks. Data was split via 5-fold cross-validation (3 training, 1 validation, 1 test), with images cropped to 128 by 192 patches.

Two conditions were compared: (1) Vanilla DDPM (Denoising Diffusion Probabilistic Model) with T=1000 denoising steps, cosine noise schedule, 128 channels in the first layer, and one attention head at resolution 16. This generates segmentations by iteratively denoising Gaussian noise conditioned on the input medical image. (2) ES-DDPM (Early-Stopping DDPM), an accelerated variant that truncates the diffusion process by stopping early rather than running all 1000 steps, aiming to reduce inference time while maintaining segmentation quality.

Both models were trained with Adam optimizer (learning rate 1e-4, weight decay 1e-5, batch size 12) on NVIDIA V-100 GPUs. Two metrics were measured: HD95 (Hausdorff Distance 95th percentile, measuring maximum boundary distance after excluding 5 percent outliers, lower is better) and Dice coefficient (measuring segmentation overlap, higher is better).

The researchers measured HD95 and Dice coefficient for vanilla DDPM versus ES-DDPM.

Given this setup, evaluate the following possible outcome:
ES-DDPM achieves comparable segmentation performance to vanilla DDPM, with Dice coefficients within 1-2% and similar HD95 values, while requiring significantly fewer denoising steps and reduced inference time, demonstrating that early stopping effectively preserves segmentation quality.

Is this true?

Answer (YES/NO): NO